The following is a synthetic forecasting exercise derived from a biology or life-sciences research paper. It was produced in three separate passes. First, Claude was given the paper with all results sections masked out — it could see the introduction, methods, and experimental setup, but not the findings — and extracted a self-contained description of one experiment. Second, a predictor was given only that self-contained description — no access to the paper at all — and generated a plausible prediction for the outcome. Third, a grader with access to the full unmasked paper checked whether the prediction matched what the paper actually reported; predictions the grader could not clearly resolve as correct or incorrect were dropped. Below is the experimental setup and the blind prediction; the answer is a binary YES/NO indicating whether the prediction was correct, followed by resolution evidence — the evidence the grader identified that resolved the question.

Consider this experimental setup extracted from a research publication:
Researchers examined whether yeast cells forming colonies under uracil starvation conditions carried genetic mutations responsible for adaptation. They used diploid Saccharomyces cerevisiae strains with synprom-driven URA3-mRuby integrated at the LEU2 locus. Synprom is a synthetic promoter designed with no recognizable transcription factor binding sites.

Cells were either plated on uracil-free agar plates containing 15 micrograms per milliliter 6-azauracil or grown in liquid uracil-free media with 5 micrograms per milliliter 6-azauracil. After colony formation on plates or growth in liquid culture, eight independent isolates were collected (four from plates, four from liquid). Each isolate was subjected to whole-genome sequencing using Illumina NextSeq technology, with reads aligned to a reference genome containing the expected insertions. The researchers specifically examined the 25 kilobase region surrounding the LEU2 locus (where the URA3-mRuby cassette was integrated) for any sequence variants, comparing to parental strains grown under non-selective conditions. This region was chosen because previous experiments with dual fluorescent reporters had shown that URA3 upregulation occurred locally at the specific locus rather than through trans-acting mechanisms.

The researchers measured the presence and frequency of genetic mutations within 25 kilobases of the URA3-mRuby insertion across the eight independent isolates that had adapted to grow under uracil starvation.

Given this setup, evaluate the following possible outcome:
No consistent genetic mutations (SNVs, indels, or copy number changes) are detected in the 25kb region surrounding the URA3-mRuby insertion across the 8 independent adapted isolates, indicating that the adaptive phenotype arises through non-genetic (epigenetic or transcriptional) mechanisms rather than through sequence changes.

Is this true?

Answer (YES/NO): YES